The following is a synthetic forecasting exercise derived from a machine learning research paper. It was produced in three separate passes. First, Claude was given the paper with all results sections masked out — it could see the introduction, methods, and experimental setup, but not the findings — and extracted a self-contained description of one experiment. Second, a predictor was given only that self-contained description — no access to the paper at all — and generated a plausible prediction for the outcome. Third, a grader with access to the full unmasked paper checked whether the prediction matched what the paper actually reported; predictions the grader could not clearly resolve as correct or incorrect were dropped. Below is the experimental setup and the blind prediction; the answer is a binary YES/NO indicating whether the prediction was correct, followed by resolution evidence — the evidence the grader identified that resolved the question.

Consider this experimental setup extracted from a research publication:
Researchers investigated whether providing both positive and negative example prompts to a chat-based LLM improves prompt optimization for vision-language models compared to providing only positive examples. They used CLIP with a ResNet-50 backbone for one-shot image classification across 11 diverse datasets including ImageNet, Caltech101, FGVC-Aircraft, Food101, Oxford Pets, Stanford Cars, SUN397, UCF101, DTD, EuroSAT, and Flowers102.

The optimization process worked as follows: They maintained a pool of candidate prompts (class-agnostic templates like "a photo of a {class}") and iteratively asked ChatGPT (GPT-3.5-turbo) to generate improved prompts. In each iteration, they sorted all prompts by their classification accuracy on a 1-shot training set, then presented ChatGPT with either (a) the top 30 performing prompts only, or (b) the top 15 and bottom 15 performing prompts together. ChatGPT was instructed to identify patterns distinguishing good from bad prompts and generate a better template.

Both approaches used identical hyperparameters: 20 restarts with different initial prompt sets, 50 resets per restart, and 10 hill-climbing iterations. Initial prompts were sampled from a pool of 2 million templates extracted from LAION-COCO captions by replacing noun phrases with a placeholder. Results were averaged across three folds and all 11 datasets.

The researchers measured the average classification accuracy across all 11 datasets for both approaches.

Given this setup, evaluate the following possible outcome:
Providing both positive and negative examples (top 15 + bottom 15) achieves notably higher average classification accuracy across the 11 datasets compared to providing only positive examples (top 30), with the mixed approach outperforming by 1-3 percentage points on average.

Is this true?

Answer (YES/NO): YES